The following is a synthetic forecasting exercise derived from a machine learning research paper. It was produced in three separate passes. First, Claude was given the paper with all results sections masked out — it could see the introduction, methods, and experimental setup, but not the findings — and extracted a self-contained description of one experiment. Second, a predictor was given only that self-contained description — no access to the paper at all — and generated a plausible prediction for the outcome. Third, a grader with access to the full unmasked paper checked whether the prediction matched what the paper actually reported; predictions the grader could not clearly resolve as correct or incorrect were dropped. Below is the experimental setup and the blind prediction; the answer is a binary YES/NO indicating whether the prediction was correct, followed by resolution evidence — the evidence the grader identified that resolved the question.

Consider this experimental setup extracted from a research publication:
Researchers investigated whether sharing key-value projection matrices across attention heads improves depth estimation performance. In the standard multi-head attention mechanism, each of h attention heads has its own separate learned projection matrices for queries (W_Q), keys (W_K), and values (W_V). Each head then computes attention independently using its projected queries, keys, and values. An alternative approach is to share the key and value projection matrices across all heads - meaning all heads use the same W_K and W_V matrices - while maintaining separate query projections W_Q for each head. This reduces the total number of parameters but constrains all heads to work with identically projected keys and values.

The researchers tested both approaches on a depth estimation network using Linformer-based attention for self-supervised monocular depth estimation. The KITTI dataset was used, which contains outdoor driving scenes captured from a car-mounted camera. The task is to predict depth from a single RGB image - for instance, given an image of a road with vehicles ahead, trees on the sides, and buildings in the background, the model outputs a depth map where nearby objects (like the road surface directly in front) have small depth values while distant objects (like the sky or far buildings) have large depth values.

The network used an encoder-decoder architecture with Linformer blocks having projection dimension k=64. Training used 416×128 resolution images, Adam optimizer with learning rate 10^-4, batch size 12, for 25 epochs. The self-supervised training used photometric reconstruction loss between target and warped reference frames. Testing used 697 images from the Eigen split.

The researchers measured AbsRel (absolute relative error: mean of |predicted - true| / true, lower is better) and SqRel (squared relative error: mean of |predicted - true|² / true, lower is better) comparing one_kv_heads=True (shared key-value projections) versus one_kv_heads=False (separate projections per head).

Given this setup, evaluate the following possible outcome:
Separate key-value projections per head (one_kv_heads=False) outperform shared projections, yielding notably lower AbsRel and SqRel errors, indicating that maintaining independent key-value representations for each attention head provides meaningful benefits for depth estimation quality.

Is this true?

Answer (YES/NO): NO